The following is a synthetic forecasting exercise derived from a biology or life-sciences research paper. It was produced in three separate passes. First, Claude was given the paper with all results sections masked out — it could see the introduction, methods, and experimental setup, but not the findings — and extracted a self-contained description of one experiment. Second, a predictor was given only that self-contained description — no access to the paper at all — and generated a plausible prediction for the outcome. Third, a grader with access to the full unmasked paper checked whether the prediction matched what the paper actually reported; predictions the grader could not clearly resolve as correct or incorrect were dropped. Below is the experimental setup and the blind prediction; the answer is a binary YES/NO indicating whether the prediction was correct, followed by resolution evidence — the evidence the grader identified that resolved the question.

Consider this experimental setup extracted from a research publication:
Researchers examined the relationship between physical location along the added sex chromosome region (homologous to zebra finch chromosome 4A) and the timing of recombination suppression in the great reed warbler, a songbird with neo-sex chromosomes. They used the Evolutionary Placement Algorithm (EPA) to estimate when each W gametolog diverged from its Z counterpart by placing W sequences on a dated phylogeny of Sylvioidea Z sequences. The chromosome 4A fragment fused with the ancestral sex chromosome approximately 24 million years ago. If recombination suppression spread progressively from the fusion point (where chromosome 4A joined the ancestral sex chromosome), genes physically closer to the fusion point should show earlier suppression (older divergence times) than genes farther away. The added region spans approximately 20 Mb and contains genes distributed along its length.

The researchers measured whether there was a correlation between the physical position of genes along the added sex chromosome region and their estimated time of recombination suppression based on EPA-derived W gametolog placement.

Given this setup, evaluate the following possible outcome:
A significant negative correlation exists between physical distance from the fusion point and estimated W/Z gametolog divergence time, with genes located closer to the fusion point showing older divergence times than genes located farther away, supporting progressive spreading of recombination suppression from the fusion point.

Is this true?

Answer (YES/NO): NO